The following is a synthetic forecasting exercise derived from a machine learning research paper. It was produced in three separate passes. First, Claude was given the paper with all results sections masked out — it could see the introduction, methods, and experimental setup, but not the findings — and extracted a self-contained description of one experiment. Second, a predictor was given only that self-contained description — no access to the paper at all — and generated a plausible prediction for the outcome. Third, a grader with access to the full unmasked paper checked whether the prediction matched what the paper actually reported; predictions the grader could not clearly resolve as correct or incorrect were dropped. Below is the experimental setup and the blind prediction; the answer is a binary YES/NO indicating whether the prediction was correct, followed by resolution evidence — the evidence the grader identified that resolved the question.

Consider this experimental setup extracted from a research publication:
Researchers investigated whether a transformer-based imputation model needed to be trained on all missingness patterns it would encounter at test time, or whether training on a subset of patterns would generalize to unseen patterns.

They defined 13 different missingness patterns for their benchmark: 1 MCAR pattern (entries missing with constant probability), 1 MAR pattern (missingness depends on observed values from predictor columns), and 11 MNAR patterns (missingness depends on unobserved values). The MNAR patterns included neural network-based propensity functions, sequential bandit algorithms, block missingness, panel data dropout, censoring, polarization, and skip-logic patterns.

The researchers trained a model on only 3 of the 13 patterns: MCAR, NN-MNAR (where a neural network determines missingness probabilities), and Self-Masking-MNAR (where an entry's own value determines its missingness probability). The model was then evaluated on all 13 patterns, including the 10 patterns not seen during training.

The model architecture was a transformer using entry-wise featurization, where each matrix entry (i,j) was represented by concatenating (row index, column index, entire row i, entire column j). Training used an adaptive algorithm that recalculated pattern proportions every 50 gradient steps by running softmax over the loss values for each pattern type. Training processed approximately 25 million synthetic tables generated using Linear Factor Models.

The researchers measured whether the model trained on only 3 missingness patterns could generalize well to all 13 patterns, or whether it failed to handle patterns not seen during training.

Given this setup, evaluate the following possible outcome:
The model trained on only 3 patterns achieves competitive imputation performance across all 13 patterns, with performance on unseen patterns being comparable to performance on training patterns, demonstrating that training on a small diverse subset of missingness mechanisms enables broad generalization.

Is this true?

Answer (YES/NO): YES